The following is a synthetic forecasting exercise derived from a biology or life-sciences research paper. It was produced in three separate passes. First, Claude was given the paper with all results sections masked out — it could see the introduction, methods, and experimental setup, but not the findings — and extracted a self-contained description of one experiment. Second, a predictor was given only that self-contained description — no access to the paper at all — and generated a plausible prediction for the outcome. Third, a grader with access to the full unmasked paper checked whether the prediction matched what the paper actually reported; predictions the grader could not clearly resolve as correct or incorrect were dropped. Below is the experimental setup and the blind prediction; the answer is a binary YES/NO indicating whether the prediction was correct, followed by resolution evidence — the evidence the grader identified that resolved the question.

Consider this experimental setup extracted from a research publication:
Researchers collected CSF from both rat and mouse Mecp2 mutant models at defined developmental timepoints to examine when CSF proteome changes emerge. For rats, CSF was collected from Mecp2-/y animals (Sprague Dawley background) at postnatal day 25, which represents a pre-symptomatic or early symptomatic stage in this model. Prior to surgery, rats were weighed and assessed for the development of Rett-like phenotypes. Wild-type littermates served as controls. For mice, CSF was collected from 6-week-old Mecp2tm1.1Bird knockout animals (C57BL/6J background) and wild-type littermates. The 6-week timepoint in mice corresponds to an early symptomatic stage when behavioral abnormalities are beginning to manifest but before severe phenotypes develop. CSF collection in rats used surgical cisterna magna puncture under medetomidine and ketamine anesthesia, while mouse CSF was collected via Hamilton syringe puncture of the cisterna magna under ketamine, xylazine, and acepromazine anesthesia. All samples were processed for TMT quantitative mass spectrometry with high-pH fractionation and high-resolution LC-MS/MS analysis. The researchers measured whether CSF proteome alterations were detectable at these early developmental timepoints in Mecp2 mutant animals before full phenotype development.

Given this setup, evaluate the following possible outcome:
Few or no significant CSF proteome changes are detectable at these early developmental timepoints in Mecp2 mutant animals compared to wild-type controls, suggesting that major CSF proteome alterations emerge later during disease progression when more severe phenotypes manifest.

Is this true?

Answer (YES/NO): NO